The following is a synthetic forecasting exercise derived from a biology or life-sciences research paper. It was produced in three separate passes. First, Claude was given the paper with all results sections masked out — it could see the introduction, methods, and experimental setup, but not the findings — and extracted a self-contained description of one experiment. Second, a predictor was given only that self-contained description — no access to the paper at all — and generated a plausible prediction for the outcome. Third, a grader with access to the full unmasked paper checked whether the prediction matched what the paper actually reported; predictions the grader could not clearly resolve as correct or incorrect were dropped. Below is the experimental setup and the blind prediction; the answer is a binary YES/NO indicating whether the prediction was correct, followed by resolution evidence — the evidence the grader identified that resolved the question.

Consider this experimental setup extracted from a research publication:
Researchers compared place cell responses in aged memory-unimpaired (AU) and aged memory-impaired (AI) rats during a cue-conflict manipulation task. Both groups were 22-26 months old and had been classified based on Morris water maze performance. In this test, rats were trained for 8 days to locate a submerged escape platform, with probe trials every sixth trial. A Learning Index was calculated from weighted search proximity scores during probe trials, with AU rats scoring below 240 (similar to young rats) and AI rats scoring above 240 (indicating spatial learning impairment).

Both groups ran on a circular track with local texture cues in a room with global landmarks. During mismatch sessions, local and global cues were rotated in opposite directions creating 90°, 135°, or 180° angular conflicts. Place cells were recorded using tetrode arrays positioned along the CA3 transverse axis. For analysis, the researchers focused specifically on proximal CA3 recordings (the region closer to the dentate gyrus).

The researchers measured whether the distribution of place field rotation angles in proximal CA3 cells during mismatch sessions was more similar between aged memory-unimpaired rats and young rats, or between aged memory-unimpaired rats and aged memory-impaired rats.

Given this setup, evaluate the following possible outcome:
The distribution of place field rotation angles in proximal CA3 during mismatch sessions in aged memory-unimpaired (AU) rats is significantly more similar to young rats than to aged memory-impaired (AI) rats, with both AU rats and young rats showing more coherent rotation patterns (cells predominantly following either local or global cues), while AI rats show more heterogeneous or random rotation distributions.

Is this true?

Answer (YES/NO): NO